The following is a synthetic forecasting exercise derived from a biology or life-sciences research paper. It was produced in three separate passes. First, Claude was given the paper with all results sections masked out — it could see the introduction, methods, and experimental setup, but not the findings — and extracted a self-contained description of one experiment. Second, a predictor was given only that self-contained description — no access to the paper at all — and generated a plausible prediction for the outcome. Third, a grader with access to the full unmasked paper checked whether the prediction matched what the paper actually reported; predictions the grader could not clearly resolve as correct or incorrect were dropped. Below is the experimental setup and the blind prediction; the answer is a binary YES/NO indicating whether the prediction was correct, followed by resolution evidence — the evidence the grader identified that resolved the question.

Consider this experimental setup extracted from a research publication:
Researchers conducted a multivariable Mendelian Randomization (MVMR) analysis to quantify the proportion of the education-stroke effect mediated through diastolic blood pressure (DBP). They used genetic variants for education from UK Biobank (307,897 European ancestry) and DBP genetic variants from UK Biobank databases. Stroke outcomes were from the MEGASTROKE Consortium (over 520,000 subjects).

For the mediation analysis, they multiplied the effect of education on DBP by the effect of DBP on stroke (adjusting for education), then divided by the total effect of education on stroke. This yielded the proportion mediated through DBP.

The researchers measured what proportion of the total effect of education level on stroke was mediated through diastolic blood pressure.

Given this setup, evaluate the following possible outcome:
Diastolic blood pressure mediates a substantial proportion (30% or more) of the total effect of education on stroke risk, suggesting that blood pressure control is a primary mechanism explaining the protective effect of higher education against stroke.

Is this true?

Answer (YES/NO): YES